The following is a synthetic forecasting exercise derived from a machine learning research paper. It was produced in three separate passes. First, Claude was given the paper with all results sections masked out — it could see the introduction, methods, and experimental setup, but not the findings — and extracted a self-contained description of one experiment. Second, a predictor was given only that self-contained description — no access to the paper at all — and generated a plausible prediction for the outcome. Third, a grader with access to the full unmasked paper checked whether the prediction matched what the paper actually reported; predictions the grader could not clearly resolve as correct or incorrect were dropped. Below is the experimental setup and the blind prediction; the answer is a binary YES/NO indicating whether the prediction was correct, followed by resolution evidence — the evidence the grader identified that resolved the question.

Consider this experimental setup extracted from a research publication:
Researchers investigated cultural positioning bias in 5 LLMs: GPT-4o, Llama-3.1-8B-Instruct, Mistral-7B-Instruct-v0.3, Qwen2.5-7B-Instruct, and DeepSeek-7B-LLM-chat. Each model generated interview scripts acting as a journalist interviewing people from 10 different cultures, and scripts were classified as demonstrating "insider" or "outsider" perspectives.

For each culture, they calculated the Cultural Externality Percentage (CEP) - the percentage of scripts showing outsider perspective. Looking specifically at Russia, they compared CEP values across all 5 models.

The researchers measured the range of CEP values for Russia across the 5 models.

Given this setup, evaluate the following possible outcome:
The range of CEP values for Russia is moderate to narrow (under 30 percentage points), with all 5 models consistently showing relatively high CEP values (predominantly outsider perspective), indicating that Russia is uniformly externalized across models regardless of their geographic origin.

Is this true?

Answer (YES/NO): NO